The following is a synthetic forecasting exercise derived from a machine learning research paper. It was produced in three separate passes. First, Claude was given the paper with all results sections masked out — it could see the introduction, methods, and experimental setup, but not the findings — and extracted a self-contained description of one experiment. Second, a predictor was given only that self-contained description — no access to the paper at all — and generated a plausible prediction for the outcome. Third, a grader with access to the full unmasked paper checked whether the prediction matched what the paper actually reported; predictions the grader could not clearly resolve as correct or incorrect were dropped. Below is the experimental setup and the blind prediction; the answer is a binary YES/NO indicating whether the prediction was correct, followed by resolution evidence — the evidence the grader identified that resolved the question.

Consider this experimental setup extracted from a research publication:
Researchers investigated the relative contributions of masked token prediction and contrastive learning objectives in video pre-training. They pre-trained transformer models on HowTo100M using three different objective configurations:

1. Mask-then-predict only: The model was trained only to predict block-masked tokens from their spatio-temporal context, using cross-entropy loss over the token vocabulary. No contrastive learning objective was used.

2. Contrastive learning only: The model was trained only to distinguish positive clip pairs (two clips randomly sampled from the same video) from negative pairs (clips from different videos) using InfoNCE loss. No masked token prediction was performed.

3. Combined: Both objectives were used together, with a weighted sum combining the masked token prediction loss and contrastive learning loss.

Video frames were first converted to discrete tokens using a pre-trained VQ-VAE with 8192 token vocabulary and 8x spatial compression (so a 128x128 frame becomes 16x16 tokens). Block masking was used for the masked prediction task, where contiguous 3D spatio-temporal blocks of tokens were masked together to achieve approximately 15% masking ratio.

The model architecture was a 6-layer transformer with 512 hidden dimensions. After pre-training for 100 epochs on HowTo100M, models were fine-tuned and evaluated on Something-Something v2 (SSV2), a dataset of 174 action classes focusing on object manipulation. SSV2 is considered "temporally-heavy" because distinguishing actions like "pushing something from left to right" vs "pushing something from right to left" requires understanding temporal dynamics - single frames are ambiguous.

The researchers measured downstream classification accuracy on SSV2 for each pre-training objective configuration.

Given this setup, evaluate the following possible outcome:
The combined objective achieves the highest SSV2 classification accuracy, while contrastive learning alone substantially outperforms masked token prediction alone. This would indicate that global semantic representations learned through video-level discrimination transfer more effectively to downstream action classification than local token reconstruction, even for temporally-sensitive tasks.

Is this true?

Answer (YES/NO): NO